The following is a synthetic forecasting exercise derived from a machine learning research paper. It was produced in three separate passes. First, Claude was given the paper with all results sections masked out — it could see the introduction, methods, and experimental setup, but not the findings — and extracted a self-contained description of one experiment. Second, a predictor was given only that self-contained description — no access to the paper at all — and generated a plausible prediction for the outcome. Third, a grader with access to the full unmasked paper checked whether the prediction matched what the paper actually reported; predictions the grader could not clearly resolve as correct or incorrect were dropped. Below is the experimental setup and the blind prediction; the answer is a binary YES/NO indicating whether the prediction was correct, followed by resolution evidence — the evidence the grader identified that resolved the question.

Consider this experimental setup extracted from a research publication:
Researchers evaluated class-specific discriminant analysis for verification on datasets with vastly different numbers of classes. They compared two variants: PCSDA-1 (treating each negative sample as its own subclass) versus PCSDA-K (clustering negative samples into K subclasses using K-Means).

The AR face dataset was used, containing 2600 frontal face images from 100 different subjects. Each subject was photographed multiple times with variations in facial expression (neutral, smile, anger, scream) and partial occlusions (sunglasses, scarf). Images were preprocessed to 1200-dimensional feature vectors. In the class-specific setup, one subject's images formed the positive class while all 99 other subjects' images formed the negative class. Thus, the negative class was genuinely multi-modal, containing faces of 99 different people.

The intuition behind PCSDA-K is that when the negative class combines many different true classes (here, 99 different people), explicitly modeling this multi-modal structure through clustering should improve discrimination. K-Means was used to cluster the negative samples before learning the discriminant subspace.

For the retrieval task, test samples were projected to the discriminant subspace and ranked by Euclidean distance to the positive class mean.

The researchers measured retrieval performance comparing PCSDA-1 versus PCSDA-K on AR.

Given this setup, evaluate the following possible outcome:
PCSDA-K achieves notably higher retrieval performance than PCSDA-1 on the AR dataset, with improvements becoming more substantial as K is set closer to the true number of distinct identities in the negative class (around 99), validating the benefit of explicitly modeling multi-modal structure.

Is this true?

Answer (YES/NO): NO